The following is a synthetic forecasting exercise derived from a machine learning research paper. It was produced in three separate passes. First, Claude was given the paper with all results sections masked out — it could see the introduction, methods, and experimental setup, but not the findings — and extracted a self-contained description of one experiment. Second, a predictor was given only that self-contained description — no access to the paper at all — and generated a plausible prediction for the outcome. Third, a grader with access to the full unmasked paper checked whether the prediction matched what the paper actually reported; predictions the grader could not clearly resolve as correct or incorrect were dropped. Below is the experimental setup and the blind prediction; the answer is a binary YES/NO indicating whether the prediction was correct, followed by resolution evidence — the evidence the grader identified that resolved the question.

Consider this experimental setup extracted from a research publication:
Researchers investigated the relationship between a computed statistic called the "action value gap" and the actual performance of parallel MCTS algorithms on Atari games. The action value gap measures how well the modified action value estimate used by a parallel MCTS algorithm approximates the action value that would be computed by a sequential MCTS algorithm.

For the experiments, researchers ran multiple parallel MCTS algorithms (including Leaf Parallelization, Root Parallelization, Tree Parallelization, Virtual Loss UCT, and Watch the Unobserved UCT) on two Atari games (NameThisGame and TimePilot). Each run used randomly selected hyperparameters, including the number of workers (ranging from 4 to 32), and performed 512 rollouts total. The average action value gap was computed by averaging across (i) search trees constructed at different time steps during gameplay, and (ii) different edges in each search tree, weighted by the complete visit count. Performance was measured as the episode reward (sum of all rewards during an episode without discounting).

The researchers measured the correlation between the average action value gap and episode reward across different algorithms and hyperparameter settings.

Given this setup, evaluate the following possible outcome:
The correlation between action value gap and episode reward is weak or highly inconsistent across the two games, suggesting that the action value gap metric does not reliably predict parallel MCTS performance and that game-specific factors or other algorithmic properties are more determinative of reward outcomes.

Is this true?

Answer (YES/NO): NO